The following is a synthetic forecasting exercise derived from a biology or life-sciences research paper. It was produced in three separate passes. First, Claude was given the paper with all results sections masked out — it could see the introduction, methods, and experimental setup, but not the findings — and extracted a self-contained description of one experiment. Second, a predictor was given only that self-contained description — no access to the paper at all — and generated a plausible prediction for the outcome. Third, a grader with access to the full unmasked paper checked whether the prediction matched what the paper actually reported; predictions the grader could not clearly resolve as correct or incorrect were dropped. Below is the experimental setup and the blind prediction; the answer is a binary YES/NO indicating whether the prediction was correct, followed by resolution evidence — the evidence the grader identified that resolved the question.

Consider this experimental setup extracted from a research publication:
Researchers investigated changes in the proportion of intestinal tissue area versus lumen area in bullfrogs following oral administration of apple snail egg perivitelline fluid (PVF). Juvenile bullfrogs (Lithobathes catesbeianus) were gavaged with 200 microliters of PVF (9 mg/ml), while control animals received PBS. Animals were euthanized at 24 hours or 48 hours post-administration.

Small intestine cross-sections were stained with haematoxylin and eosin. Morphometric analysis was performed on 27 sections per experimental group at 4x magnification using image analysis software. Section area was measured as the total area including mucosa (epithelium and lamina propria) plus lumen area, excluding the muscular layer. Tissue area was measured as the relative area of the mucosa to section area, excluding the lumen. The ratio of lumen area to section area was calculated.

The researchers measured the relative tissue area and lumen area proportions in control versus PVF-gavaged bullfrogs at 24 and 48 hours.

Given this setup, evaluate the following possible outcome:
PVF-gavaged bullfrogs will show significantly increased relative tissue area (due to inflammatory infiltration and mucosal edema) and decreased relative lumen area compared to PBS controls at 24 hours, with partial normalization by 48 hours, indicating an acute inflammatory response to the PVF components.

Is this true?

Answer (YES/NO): YES